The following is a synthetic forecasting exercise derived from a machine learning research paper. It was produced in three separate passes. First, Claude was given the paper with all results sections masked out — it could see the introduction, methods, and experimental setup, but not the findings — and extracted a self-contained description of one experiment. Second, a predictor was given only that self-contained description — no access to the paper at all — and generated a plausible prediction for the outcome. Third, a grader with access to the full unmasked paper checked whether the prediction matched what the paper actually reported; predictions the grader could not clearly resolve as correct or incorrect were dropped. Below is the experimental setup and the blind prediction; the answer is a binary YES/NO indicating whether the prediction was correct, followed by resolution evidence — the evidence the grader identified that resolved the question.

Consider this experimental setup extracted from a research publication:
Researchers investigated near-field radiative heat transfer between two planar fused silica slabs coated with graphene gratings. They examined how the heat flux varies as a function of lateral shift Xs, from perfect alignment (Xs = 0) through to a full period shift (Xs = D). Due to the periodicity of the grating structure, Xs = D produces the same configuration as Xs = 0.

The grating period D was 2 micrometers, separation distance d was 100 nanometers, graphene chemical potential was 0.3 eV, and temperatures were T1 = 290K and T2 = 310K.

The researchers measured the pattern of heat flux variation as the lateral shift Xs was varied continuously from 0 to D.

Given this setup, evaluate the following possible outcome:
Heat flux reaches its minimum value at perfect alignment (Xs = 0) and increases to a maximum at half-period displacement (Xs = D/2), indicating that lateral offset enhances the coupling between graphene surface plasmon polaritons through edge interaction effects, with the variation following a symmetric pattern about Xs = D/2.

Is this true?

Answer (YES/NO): NO